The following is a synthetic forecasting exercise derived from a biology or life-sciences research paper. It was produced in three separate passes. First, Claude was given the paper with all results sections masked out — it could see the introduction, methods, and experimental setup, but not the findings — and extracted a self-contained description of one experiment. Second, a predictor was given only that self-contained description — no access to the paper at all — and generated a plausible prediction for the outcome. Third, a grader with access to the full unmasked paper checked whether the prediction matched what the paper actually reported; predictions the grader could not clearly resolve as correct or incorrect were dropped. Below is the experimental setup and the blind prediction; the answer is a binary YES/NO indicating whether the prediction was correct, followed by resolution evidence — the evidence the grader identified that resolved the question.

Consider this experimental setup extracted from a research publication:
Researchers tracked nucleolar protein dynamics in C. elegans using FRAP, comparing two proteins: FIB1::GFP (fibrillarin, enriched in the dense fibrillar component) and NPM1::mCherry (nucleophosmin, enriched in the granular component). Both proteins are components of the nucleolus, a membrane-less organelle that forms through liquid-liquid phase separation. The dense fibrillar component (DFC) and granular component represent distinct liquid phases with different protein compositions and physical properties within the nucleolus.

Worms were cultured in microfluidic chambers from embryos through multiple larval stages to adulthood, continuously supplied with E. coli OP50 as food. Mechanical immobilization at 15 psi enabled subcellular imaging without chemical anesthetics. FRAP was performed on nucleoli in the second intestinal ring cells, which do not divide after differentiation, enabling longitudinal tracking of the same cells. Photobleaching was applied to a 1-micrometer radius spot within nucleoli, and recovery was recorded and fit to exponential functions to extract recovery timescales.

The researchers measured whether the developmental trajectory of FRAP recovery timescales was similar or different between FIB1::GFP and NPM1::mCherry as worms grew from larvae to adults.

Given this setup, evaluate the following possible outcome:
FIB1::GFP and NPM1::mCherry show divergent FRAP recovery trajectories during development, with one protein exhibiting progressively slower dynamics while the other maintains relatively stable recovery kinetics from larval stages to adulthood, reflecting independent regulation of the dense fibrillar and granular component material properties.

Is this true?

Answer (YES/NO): YES